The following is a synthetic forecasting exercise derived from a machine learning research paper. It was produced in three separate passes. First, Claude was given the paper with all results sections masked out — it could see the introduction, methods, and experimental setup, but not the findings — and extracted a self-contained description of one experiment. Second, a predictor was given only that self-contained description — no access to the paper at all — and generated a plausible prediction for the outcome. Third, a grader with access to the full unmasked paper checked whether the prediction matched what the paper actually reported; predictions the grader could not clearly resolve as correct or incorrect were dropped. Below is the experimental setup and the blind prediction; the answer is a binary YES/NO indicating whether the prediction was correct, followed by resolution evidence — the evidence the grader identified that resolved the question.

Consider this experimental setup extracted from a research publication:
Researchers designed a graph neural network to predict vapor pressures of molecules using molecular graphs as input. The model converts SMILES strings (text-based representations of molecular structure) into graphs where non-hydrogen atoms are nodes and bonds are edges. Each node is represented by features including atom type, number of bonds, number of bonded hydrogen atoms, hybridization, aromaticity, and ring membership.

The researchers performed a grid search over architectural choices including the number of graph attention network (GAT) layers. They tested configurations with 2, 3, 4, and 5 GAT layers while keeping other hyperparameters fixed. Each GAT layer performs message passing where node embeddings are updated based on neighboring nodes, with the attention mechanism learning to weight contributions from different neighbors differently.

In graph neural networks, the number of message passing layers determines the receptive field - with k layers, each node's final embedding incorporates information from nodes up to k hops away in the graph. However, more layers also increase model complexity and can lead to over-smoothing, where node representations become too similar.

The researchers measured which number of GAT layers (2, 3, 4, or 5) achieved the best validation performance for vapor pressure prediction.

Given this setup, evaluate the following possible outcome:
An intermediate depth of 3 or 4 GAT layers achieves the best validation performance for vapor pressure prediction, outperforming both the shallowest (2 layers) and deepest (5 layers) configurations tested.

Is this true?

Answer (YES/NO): YES